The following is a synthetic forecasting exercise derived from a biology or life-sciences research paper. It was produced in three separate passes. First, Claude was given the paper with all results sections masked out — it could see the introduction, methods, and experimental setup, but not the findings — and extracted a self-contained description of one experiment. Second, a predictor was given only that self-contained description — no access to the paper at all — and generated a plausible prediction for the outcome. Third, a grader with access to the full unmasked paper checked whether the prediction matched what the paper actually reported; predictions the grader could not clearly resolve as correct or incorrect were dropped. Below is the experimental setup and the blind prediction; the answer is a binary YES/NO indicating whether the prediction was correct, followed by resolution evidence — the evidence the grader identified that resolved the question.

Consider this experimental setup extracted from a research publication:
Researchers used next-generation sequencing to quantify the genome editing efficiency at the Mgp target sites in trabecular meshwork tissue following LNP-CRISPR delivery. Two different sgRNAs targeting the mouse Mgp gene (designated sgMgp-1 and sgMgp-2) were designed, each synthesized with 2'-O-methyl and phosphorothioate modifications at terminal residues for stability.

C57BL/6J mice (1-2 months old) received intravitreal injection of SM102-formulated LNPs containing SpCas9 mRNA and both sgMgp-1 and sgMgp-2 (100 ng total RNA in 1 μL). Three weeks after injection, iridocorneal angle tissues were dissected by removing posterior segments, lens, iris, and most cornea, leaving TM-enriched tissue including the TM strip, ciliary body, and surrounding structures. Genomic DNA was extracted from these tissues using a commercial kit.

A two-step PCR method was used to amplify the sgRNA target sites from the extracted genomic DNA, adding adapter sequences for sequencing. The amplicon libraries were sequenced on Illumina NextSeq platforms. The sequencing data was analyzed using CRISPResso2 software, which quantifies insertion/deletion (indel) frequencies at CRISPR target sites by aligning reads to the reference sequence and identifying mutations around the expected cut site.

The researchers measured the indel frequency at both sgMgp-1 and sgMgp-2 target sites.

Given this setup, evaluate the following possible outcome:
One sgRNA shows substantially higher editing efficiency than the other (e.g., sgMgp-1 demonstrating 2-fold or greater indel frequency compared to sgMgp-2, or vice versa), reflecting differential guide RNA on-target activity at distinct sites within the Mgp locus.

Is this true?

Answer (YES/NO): YES